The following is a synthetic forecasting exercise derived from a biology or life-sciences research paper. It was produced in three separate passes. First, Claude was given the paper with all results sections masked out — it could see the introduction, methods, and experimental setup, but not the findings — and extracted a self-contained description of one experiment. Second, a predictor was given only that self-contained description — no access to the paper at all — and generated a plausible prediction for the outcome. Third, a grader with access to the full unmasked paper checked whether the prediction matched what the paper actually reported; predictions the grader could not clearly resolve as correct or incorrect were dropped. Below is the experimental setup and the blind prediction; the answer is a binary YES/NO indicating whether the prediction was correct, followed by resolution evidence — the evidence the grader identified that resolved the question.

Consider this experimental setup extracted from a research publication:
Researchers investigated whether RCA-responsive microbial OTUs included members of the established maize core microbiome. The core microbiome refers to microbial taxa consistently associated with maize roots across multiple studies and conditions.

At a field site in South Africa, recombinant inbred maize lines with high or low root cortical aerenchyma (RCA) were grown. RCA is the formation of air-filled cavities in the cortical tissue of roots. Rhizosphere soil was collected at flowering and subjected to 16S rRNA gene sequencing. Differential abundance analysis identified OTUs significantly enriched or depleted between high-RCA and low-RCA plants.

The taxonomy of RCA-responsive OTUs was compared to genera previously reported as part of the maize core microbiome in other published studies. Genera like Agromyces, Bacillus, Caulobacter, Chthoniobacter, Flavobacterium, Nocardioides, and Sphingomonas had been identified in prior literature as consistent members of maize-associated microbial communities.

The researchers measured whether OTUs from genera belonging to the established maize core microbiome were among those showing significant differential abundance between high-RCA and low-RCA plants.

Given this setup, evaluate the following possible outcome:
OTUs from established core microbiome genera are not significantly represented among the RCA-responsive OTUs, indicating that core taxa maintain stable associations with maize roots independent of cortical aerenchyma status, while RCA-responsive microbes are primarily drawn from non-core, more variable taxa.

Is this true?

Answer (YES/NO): NO